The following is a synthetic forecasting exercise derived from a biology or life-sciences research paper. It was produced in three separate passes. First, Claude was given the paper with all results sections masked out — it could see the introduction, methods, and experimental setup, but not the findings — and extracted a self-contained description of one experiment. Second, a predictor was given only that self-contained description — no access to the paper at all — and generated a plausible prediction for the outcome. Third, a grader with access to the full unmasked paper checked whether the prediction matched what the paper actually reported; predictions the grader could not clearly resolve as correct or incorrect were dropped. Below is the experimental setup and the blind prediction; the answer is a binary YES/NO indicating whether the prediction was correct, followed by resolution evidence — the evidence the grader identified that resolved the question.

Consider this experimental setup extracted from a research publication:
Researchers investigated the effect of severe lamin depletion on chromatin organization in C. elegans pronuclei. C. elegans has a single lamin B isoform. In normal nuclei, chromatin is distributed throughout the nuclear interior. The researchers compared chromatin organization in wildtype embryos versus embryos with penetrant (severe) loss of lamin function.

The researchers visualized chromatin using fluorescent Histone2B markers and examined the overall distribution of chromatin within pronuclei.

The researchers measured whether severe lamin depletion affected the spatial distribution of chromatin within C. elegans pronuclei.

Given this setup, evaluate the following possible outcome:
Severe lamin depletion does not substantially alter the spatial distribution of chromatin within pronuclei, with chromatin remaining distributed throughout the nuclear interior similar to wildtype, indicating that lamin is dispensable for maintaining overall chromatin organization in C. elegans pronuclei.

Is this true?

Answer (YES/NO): NO